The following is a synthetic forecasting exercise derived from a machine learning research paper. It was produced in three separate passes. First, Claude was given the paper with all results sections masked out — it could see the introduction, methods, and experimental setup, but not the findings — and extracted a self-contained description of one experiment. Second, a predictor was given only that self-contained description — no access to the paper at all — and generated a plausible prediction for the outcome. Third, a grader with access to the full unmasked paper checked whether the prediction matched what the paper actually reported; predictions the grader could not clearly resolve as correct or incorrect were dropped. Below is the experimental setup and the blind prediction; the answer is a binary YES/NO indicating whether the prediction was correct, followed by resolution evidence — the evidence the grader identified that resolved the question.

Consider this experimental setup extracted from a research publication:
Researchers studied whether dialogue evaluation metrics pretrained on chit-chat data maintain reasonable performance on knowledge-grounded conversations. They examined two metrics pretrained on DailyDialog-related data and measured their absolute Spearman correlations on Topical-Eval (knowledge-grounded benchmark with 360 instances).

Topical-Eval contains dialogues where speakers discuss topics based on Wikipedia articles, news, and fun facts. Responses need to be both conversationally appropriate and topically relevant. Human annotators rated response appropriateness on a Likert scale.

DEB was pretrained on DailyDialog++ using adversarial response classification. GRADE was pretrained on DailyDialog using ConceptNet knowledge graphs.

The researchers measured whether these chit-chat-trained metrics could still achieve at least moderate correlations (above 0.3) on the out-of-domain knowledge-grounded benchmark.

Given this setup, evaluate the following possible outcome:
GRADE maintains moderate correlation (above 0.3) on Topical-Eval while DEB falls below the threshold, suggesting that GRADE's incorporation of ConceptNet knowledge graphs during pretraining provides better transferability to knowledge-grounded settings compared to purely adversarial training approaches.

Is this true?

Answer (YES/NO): NO